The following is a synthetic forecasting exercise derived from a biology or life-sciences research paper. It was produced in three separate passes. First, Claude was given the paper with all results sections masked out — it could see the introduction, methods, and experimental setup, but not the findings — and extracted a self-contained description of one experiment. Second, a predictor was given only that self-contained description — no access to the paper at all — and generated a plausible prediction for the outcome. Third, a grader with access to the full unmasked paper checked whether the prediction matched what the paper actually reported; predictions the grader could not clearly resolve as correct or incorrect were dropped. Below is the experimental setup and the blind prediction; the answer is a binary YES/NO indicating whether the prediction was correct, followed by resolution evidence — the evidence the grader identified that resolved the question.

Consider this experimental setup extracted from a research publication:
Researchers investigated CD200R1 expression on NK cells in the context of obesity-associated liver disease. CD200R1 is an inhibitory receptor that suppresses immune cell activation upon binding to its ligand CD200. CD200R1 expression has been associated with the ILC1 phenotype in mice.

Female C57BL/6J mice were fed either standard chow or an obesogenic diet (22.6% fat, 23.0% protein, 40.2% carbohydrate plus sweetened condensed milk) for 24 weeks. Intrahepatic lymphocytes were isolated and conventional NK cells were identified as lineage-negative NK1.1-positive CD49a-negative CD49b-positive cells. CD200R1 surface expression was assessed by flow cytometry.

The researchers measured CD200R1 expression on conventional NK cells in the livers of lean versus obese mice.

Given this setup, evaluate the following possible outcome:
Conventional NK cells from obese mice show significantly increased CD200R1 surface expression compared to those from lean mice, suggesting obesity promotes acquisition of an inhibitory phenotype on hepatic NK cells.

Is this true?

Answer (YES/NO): YES